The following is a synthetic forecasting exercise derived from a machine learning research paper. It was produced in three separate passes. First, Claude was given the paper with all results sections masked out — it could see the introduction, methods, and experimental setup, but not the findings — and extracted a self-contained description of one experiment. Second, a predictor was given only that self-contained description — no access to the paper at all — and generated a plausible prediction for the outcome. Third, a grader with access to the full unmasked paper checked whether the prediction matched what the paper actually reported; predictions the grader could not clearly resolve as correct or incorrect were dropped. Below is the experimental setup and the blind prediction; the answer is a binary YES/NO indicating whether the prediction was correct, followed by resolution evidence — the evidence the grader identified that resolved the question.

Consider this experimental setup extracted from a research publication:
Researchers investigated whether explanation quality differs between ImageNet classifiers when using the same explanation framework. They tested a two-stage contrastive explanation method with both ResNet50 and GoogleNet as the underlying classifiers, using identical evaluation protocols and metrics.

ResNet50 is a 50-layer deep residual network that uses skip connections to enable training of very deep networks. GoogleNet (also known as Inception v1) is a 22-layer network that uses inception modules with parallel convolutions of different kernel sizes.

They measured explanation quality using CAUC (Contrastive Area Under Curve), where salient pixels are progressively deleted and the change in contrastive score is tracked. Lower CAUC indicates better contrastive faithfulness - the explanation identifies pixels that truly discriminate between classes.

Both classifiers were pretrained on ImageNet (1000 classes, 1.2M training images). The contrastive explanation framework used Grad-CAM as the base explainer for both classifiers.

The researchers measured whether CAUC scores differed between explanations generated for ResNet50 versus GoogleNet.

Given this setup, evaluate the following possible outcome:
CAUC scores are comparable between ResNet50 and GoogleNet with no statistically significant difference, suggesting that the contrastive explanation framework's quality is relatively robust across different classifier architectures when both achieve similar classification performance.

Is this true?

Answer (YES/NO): NO